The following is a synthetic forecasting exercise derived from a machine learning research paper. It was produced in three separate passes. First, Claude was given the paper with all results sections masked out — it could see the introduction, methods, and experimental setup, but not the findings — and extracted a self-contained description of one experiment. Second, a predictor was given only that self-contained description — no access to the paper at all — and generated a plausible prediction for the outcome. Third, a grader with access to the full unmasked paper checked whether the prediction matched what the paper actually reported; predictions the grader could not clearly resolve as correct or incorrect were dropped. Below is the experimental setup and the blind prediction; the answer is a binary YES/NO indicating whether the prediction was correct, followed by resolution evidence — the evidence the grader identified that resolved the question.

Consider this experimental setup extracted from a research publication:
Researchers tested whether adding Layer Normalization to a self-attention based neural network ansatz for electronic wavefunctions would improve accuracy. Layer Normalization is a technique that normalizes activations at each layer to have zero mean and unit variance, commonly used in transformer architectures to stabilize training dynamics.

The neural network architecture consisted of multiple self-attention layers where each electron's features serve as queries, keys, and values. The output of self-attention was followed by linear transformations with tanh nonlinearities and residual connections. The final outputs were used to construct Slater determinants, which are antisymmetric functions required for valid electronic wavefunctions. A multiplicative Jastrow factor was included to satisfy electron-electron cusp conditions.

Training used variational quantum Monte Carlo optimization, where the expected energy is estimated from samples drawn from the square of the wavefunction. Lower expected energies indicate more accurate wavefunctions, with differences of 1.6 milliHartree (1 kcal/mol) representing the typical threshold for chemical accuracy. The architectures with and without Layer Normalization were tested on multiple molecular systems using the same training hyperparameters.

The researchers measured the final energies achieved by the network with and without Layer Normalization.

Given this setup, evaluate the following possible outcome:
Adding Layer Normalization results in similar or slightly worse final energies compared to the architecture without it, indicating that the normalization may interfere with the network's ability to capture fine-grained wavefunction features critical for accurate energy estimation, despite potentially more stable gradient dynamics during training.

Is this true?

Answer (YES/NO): NO